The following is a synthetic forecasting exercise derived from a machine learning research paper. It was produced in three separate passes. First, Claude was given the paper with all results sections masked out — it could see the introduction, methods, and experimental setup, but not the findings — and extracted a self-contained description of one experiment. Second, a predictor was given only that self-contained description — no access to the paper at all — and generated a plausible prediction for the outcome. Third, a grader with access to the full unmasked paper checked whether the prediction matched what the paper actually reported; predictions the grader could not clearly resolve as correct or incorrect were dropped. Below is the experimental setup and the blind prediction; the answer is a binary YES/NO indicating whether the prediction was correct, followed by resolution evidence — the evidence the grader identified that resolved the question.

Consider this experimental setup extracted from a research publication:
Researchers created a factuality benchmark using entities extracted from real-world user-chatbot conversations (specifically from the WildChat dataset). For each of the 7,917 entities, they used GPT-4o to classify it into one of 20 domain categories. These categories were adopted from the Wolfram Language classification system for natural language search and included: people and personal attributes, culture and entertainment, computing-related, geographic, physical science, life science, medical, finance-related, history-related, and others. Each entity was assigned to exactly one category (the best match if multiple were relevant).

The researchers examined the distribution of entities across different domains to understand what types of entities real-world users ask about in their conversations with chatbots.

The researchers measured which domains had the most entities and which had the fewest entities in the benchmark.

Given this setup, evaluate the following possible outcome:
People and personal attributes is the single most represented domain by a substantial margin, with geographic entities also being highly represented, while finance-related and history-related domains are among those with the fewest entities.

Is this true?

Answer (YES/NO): NO